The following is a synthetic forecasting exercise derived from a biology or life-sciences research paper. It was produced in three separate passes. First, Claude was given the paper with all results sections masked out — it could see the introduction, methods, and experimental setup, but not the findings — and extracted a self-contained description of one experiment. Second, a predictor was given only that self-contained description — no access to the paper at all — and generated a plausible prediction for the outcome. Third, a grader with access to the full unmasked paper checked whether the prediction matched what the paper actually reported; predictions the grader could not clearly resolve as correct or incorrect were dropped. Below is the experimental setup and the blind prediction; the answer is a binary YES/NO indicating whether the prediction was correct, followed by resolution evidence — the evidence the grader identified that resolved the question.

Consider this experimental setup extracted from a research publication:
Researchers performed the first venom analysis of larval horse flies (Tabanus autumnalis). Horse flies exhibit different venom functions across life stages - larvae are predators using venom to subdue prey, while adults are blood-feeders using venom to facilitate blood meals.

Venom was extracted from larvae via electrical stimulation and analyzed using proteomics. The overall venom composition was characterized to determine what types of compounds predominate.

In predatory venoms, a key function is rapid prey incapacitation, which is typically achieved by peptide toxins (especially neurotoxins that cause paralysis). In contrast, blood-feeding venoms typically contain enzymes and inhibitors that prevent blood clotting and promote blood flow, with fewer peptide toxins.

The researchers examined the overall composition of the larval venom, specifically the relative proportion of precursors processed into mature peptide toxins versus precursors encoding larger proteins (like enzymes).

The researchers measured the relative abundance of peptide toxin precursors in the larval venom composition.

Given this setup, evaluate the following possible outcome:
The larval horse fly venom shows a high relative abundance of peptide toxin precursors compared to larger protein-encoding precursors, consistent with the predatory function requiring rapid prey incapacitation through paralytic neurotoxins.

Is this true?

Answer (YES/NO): YES